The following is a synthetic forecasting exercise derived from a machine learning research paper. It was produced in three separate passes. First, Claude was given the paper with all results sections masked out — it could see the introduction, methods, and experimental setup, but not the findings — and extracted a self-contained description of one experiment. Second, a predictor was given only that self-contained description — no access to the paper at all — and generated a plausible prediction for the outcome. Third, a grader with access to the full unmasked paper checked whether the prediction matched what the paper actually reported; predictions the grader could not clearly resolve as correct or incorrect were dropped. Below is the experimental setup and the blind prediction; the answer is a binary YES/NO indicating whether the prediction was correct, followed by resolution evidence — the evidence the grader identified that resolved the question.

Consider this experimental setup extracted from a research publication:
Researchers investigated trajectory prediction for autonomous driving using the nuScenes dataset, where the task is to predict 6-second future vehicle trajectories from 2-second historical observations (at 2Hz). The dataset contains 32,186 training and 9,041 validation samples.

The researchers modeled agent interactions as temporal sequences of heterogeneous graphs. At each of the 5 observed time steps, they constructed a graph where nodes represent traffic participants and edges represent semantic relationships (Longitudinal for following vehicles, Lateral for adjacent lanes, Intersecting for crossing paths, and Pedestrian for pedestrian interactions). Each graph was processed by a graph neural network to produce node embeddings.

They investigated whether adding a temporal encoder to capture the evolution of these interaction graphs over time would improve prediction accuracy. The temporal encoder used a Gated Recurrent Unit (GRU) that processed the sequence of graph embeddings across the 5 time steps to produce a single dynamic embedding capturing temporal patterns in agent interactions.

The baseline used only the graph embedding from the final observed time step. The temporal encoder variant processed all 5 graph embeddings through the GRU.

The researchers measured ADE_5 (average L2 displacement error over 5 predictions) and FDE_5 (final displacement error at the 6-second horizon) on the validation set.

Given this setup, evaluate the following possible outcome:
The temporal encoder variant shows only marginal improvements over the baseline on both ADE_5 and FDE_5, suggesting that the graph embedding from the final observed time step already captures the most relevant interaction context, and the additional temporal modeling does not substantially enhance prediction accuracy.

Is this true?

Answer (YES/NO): NO